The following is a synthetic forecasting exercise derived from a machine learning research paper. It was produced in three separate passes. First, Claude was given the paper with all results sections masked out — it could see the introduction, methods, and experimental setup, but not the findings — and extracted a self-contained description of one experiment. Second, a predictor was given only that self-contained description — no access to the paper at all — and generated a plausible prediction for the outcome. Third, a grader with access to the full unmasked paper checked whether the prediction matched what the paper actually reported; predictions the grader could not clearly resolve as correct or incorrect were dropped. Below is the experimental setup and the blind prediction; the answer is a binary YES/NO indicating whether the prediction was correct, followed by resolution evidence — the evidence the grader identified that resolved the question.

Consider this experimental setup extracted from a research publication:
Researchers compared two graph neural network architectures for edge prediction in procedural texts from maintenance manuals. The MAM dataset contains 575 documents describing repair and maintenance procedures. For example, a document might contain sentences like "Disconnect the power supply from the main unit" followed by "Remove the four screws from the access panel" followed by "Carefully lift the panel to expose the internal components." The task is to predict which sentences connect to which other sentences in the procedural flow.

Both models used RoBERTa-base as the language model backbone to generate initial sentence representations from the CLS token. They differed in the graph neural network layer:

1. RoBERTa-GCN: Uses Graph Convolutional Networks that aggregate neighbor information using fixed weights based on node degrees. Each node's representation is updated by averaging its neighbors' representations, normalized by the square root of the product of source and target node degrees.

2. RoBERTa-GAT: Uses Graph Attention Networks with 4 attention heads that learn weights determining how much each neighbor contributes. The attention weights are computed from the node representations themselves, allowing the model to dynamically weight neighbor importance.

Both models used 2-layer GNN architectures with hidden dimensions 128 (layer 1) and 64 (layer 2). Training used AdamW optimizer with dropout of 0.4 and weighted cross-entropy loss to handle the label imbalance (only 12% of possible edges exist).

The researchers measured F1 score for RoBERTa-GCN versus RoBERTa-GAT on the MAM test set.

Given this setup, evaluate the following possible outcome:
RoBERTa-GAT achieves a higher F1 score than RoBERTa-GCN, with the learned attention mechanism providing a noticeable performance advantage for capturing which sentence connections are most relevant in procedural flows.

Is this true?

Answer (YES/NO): NO